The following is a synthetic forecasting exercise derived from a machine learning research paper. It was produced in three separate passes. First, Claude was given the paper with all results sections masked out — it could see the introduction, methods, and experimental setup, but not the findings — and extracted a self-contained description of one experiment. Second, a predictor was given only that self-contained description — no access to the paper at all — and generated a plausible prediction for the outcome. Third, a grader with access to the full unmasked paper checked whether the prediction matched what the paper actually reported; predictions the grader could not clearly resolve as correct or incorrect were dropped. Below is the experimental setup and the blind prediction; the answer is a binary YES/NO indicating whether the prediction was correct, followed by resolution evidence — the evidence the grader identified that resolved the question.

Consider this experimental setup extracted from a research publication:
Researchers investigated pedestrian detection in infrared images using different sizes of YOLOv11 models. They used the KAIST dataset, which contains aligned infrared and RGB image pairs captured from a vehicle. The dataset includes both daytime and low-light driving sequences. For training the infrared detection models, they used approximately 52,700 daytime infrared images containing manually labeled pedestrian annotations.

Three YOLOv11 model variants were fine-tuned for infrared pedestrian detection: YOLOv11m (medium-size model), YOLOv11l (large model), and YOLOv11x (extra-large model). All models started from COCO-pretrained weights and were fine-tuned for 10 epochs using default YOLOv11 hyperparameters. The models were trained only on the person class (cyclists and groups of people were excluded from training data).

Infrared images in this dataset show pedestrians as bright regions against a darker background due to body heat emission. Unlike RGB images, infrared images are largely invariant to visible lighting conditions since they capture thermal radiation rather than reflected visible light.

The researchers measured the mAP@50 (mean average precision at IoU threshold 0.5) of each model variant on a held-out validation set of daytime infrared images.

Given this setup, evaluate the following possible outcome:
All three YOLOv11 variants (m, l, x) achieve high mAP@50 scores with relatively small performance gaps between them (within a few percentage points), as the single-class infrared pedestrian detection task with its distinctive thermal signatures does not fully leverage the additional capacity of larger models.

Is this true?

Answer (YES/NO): YES